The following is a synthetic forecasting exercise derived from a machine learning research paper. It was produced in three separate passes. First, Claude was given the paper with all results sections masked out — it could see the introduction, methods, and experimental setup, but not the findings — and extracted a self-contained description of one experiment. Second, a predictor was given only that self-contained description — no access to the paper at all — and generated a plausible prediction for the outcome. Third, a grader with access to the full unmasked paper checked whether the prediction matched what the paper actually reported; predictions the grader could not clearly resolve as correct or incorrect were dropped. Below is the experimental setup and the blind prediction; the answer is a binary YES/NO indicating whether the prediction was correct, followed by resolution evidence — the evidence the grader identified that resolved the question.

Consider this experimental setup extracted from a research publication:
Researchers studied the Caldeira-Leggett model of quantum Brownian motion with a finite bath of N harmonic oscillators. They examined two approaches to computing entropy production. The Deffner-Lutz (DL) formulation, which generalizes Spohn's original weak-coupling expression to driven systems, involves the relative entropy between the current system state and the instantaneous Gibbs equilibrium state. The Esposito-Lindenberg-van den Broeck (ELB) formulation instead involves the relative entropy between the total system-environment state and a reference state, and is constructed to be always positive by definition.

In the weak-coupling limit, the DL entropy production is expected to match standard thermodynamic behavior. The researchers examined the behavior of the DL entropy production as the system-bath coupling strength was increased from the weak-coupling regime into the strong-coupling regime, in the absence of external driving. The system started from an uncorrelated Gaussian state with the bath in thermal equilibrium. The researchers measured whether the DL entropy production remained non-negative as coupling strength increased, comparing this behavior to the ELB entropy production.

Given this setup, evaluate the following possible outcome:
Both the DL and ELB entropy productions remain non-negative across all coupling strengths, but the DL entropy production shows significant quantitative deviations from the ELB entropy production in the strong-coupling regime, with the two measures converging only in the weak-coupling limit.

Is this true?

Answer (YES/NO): NO